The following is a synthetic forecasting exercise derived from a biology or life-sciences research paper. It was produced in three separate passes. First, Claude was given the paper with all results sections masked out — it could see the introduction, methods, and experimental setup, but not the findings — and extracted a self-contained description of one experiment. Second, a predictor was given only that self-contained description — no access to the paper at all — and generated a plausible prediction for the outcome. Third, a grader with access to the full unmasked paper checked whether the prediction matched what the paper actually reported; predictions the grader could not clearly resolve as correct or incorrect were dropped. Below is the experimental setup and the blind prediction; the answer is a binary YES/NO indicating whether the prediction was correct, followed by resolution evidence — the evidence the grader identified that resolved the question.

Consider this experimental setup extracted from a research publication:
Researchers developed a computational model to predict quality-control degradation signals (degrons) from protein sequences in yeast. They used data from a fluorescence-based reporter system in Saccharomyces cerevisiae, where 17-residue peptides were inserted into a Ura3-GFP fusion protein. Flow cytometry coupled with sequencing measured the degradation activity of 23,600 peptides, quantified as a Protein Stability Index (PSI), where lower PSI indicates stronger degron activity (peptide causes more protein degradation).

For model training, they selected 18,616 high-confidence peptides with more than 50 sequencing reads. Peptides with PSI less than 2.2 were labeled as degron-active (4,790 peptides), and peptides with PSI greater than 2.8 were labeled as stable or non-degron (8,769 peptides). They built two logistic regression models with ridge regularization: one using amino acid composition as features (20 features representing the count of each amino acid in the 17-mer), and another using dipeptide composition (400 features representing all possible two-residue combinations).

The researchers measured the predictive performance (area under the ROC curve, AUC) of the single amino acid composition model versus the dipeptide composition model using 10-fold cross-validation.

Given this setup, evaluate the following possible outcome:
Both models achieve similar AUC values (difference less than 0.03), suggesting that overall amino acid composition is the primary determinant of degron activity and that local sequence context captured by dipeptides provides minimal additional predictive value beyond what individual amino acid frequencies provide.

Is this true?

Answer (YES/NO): YES